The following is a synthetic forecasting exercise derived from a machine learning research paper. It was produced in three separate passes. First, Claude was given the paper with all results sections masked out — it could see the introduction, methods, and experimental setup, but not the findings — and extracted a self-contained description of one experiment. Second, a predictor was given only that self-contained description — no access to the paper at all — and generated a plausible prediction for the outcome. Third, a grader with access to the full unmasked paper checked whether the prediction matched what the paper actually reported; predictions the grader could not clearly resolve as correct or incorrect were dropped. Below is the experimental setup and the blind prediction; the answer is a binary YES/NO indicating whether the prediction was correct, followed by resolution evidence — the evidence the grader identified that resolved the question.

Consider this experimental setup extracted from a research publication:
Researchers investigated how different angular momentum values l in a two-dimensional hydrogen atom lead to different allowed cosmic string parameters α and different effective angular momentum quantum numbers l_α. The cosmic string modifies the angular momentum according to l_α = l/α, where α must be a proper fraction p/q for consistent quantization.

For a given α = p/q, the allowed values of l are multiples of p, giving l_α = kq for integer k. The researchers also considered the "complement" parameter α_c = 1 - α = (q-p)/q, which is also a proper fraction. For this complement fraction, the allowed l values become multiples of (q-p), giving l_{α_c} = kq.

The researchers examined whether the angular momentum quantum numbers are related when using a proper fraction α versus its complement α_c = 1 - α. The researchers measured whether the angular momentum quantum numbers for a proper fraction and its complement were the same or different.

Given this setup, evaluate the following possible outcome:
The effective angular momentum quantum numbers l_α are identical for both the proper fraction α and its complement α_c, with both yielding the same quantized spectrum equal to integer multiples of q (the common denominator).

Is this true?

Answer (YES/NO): YES